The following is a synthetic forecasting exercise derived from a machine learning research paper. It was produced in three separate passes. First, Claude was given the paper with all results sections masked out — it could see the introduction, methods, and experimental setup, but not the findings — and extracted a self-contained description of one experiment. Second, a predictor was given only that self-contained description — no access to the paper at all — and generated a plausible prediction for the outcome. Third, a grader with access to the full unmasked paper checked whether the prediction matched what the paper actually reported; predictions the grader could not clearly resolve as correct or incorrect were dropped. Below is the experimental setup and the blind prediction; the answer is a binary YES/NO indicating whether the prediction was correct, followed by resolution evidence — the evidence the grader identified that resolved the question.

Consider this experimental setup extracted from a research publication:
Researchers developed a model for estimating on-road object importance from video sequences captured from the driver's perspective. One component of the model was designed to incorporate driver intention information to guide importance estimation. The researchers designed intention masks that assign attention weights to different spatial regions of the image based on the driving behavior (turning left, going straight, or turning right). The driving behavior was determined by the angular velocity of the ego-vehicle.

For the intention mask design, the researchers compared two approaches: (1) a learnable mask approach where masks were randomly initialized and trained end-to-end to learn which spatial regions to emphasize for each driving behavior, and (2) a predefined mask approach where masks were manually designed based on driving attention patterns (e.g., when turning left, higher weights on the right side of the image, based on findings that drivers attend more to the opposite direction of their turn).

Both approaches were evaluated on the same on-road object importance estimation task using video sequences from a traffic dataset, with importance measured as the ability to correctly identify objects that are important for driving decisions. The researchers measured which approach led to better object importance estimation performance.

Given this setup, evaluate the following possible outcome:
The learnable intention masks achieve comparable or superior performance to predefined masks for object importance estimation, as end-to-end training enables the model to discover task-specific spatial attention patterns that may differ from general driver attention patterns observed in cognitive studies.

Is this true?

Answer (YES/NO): NO